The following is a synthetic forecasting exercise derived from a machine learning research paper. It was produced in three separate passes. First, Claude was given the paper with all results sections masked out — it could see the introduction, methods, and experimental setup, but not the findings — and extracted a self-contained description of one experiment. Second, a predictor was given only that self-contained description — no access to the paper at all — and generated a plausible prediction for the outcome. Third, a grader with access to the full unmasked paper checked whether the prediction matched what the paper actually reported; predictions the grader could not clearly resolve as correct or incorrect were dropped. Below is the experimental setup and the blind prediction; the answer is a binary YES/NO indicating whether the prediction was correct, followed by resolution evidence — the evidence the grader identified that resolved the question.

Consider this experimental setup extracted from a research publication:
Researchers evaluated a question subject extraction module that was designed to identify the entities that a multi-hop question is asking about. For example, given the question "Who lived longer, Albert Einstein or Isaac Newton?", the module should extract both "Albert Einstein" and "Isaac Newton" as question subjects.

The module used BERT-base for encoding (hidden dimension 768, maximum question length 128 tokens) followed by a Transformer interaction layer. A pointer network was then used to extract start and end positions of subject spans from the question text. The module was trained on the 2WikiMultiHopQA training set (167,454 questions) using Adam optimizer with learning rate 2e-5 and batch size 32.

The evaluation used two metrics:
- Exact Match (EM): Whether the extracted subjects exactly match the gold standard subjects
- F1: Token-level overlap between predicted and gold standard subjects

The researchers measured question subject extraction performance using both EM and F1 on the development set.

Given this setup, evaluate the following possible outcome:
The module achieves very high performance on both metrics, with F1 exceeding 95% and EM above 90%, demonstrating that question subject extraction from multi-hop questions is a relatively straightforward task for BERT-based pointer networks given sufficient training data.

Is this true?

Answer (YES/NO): NO